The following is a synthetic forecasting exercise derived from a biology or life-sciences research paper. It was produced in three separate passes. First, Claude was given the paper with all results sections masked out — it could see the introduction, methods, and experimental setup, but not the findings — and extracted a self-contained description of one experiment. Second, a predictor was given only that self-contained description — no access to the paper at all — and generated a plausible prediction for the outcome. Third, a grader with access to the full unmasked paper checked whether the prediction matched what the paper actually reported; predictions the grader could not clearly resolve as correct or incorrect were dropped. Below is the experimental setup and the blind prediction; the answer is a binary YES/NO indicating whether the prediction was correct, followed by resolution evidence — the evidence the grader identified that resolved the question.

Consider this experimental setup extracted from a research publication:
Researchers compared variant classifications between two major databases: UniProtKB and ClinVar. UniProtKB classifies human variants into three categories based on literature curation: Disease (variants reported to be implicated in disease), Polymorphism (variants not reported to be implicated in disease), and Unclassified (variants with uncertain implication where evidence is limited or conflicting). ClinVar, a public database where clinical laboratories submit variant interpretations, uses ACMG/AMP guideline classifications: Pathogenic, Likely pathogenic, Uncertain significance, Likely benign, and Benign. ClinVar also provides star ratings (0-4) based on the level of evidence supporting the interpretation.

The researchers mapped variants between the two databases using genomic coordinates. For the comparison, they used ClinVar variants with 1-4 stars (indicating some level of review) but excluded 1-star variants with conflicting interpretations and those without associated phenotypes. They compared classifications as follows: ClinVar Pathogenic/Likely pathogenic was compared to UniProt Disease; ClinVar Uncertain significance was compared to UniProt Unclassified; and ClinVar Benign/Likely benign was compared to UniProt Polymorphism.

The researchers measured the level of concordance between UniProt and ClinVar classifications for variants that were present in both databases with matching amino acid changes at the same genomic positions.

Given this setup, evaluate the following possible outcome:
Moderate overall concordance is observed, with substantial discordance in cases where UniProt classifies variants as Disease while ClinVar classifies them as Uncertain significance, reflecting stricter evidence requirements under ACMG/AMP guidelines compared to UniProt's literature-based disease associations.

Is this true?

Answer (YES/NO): NO